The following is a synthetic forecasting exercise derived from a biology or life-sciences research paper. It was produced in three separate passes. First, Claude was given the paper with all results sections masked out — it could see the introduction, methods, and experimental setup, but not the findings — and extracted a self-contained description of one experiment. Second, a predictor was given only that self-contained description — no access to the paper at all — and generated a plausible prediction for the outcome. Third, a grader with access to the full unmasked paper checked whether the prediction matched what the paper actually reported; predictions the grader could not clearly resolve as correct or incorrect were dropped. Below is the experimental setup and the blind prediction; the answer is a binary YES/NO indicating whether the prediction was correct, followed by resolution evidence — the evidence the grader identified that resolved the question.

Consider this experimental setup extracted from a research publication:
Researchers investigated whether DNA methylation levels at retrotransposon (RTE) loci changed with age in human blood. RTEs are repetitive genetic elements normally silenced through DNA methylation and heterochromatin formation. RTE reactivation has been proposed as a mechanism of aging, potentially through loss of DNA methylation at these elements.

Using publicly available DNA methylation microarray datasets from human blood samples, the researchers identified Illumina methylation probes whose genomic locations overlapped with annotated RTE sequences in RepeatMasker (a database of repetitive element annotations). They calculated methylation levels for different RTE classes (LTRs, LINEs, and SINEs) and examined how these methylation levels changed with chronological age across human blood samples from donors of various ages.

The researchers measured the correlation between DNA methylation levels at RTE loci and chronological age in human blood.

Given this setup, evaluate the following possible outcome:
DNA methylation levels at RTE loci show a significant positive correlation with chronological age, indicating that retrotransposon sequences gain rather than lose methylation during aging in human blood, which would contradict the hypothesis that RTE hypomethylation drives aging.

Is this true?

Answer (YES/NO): NO